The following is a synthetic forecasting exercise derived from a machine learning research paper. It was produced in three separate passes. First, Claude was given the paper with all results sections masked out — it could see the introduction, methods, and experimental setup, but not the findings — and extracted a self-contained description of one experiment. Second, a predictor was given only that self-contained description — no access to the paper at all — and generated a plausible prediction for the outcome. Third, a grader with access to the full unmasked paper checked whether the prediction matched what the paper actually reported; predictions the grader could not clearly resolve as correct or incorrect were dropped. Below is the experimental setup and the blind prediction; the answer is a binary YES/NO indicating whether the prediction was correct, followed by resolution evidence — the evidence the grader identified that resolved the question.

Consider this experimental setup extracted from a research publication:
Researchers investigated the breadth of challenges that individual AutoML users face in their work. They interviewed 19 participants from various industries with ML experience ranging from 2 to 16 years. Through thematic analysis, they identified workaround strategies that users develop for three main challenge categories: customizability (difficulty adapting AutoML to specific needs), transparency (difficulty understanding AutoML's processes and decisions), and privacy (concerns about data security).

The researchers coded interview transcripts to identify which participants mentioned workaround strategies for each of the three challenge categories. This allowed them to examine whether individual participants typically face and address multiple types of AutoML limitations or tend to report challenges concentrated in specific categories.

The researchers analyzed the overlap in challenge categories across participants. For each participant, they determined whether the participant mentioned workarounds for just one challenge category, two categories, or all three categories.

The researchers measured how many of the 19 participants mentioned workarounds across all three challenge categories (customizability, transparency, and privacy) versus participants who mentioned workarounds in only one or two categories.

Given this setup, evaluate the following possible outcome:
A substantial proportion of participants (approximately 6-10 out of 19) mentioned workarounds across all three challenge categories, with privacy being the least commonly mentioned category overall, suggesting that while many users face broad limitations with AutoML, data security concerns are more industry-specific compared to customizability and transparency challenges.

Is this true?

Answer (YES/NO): NO